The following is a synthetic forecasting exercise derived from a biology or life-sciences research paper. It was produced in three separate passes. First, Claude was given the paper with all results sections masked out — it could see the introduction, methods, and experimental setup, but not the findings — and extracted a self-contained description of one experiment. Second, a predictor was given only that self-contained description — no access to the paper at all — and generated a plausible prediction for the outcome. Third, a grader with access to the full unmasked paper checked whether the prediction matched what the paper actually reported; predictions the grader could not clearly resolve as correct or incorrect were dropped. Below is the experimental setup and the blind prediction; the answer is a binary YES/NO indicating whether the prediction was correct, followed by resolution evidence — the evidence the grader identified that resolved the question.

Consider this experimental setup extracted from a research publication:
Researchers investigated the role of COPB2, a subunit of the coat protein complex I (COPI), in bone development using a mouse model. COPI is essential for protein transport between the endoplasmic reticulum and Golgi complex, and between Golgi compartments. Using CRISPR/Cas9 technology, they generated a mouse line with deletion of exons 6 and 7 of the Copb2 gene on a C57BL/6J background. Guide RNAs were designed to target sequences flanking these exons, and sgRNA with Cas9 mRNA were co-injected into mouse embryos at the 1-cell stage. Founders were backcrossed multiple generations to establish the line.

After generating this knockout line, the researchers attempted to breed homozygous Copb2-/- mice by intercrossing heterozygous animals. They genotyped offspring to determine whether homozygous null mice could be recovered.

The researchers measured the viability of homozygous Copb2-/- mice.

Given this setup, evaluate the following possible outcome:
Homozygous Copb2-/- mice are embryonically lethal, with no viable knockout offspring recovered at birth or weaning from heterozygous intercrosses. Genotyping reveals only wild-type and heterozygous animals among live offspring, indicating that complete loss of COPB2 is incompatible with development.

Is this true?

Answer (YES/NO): YES